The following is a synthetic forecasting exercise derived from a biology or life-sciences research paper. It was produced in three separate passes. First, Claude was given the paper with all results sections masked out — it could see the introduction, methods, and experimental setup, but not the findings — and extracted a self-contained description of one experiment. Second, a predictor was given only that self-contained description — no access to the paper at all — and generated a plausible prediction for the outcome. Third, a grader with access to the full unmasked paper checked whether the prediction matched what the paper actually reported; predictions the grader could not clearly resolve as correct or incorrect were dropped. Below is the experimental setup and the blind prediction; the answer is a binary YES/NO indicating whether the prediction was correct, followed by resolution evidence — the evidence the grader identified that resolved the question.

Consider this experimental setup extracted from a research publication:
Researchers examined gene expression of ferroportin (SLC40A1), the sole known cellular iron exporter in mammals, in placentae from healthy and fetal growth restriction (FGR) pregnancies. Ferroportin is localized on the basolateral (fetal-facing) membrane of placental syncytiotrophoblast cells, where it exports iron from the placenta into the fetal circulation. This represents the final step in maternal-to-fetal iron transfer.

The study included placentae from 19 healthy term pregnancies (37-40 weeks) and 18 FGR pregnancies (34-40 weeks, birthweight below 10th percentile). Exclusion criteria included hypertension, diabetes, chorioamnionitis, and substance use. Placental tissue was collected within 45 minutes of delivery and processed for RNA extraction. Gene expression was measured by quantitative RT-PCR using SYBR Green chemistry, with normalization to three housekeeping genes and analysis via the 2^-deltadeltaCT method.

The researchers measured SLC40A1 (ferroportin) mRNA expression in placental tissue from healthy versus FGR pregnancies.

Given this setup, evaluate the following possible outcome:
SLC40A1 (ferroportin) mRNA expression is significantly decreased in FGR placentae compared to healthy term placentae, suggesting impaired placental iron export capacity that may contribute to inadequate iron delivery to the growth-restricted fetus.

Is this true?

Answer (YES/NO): NO